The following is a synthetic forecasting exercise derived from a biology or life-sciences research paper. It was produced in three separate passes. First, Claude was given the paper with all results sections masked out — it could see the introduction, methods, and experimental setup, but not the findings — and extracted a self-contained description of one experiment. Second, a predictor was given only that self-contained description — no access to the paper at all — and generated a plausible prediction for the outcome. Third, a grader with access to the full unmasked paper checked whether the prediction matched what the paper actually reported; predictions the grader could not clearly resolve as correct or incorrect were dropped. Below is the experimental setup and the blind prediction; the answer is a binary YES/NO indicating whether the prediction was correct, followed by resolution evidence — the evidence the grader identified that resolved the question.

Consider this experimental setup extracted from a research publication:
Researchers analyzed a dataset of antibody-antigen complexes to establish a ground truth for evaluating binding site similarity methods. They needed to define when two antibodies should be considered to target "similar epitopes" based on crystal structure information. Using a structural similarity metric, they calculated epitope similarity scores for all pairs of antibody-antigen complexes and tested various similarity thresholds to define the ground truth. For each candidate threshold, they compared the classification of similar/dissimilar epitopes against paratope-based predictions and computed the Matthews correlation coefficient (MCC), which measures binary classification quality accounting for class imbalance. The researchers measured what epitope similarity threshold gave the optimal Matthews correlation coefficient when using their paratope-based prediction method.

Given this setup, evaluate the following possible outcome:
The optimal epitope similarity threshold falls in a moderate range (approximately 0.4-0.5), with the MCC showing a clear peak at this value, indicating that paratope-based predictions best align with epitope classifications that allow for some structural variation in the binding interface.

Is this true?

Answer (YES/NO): NO